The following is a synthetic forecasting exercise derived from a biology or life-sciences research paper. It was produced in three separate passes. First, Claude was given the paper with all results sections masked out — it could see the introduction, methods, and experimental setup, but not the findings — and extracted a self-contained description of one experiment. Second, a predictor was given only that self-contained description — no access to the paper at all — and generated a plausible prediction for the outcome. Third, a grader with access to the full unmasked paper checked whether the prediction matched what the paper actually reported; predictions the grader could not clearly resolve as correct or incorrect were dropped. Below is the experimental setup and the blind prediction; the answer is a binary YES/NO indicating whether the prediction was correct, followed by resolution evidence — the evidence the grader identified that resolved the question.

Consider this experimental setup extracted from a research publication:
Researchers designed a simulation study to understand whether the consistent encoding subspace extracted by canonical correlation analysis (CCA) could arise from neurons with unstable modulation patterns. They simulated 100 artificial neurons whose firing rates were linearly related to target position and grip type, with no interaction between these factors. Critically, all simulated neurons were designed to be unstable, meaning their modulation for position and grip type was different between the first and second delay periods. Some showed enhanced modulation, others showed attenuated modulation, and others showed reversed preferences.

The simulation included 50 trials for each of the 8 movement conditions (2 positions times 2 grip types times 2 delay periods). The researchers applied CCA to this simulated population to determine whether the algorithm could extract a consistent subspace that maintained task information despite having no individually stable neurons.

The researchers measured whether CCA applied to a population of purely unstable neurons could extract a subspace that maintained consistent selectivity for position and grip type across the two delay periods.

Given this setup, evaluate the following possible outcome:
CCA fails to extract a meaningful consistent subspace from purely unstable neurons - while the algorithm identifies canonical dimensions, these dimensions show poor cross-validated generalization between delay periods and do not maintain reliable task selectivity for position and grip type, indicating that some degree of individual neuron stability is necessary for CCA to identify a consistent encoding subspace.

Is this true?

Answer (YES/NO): NO